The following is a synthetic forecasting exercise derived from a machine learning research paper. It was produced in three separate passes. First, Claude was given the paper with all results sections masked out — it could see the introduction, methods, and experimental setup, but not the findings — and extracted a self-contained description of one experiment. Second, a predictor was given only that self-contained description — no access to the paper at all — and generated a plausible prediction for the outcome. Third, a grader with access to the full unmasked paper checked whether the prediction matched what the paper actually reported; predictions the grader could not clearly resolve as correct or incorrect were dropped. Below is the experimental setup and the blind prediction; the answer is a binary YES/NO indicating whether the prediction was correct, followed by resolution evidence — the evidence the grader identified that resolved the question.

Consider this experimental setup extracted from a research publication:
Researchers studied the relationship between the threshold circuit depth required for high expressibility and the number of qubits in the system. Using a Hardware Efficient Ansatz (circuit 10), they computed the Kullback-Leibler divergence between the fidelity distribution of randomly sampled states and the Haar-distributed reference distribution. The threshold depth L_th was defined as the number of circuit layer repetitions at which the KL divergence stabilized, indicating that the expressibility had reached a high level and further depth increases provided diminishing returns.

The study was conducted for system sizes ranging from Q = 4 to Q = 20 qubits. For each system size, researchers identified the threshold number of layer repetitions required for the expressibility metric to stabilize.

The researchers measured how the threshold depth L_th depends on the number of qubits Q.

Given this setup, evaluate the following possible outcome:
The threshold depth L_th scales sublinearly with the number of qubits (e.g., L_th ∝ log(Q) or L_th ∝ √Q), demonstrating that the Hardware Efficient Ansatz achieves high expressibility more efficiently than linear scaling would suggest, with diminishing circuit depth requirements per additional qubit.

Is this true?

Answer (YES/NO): NO